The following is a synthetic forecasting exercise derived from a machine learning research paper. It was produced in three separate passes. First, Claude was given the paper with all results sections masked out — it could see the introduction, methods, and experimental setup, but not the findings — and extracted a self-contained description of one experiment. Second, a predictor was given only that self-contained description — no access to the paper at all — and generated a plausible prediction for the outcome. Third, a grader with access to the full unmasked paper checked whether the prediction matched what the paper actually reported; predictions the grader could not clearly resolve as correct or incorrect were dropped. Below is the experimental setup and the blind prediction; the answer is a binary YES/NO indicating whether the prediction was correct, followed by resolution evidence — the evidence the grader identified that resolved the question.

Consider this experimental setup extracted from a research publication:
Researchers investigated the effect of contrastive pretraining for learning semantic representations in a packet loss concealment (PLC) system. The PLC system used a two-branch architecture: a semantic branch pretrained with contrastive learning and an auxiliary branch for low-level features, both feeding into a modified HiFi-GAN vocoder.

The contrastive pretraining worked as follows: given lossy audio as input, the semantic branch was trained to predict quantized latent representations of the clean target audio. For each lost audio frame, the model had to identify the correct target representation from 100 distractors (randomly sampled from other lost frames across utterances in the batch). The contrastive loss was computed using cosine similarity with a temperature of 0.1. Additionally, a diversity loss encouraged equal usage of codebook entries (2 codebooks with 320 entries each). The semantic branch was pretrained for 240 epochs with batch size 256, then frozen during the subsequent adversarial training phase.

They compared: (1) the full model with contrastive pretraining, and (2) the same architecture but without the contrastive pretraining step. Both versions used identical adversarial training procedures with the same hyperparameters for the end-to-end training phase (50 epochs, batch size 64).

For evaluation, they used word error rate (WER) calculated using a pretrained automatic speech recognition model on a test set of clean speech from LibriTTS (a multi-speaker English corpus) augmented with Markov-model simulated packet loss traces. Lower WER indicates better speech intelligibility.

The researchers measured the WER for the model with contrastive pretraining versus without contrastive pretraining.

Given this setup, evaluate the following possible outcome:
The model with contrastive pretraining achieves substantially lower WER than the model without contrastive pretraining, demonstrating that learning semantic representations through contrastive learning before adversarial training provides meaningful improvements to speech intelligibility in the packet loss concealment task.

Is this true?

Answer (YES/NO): YES